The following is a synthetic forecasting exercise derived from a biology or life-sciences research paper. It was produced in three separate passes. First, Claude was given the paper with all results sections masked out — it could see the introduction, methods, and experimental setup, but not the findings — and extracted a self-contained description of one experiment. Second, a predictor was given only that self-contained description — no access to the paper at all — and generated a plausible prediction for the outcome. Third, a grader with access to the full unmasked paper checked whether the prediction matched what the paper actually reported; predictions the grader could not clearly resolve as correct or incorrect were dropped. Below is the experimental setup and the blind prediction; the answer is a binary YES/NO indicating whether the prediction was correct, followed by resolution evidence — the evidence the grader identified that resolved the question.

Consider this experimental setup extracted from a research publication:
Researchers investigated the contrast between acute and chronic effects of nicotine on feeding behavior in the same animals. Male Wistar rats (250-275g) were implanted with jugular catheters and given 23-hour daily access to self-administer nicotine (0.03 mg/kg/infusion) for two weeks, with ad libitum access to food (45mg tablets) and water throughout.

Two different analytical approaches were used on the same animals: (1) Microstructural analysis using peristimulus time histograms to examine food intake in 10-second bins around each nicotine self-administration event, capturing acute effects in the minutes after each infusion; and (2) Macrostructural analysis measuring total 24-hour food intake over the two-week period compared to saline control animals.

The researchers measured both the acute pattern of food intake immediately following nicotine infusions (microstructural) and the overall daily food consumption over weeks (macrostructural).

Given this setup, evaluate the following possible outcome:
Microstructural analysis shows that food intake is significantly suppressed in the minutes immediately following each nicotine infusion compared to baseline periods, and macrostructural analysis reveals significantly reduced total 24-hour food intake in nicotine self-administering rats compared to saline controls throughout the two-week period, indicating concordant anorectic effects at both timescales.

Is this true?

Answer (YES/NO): NO